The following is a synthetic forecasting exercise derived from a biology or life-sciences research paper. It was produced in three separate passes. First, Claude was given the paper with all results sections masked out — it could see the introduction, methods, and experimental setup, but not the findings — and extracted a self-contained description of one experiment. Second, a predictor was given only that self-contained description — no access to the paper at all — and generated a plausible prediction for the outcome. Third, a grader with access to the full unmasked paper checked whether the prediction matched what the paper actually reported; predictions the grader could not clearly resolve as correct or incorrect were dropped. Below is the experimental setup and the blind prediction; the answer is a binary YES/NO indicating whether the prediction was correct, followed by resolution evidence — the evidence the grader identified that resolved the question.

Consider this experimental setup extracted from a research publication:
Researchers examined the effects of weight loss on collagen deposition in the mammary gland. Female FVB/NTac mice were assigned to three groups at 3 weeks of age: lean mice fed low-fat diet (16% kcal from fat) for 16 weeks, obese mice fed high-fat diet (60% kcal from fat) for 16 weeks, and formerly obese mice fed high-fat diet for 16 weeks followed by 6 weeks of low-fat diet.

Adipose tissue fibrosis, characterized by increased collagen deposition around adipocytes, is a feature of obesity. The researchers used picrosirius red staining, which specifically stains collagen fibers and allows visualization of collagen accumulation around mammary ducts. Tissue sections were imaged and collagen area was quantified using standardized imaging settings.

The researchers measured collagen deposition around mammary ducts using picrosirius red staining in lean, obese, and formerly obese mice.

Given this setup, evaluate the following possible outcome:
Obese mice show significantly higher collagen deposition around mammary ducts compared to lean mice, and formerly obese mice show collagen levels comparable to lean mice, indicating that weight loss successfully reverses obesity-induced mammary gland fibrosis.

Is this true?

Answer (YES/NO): NO